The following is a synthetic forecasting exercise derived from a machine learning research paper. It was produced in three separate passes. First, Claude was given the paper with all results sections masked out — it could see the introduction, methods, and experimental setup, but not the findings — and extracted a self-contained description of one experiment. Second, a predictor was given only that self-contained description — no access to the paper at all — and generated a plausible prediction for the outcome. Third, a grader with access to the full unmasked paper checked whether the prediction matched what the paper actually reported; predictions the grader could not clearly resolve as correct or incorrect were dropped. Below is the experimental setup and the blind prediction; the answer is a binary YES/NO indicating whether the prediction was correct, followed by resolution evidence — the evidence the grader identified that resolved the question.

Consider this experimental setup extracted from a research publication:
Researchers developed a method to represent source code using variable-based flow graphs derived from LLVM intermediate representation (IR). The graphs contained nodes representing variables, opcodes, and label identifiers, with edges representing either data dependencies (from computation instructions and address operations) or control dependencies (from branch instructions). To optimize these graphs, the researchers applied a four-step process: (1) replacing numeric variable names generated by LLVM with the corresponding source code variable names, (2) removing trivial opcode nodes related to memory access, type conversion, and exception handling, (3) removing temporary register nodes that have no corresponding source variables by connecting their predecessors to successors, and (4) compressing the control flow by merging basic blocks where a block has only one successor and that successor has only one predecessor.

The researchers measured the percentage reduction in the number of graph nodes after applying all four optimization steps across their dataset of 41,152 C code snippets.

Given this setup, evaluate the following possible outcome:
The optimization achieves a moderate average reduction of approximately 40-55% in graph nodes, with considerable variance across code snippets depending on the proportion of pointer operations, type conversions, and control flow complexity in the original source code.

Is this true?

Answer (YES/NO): YES